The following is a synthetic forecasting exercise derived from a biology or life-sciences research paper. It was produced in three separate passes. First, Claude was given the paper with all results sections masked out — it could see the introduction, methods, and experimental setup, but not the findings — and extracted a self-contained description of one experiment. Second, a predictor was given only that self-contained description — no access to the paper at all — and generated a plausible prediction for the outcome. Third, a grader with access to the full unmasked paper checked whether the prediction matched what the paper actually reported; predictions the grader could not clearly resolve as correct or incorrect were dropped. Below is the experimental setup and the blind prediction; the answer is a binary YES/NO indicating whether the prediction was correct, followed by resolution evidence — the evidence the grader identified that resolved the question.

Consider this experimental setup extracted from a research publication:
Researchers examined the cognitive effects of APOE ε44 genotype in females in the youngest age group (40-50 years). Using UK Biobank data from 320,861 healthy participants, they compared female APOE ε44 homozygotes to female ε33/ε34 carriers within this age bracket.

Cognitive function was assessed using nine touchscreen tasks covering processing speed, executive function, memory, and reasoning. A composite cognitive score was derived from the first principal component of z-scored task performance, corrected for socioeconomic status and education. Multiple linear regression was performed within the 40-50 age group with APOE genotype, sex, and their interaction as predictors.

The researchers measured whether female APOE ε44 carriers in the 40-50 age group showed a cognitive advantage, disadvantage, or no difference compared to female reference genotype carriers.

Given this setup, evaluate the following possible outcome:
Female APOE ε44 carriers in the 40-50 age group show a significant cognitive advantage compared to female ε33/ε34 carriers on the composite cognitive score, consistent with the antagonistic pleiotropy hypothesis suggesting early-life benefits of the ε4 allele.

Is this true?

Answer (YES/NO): YES